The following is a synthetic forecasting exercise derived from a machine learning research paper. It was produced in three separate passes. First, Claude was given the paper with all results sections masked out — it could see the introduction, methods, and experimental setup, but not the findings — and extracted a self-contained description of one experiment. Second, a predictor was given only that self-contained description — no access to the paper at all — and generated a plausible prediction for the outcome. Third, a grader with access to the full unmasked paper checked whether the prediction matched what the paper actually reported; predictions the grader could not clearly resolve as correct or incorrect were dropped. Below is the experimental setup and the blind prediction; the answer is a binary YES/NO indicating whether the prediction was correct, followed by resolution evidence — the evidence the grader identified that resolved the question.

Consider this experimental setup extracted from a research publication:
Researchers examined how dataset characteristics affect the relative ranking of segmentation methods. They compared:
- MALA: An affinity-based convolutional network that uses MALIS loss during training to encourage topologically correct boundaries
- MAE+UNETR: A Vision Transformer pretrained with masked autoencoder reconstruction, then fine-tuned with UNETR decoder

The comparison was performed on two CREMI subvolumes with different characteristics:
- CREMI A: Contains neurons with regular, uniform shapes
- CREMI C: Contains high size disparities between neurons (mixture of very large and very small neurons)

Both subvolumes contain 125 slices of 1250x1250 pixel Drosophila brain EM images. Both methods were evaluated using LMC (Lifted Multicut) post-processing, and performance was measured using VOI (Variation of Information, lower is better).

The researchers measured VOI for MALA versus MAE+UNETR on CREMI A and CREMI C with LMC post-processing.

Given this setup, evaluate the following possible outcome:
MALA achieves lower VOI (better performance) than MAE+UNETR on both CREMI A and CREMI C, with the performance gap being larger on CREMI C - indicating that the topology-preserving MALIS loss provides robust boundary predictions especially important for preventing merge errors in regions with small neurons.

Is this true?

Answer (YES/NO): NO